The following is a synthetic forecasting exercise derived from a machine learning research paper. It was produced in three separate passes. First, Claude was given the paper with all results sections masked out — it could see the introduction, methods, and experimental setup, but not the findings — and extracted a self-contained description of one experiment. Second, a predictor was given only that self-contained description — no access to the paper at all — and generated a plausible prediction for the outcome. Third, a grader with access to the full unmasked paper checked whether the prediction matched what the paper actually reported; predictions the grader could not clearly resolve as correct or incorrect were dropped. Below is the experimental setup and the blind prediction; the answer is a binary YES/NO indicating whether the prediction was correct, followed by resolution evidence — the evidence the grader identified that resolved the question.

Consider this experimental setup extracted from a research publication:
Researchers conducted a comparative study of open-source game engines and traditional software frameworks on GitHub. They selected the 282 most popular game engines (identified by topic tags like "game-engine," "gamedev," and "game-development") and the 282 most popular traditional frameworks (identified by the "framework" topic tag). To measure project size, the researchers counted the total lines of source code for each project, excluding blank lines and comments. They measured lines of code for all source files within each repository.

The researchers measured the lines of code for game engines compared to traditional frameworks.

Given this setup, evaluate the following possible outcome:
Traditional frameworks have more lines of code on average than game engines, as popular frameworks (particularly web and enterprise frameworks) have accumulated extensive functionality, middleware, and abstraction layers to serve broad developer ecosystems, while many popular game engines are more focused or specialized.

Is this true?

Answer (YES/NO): NO